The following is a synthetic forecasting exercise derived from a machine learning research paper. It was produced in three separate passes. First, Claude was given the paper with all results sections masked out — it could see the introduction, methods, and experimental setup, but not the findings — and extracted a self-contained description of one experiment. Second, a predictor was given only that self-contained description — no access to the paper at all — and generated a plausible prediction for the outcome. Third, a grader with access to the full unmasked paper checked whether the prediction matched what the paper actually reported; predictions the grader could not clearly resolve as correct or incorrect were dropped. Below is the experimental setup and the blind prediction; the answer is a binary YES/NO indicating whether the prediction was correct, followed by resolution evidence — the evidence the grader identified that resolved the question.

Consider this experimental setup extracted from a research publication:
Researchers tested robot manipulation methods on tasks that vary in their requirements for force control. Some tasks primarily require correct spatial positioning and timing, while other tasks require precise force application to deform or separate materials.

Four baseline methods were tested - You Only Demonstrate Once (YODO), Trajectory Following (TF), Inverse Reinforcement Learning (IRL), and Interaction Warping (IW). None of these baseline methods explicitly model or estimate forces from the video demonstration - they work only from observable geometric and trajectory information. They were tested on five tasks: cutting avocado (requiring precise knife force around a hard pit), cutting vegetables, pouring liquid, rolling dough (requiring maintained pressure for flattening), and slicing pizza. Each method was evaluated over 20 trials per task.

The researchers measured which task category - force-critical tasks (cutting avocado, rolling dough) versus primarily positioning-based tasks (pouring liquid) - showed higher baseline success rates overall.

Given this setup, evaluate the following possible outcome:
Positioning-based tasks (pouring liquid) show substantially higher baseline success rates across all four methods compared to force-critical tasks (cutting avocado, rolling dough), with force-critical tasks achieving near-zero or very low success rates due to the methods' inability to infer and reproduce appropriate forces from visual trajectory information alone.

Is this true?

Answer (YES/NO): NO